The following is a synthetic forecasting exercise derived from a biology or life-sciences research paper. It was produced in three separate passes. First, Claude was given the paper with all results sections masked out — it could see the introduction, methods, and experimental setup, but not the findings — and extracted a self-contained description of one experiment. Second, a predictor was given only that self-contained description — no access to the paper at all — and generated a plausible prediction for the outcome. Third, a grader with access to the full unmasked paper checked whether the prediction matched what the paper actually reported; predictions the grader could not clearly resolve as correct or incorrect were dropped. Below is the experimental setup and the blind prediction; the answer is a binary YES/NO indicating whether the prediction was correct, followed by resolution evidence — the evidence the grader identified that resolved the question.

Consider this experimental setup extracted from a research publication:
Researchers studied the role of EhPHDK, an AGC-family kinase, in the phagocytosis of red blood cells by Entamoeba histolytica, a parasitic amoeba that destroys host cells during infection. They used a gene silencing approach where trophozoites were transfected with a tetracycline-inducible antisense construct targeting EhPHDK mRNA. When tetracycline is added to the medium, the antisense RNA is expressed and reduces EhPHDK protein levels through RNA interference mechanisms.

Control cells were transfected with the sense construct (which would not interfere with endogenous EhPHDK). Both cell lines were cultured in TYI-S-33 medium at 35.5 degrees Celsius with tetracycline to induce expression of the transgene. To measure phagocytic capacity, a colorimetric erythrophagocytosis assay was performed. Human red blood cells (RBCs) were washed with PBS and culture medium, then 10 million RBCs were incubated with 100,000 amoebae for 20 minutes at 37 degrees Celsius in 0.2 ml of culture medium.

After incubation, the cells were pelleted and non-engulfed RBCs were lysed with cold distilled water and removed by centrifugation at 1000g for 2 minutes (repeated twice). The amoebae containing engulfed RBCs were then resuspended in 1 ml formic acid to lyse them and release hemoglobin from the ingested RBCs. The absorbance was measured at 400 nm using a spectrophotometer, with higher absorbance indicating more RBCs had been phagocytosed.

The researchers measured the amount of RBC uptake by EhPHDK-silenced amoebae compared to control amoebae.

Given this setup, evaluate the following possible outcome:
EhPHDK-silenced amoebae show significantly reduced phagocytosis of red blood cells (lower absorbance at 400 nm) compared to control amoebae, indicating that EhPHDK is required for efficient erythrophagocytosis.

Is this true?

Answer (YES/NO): YES